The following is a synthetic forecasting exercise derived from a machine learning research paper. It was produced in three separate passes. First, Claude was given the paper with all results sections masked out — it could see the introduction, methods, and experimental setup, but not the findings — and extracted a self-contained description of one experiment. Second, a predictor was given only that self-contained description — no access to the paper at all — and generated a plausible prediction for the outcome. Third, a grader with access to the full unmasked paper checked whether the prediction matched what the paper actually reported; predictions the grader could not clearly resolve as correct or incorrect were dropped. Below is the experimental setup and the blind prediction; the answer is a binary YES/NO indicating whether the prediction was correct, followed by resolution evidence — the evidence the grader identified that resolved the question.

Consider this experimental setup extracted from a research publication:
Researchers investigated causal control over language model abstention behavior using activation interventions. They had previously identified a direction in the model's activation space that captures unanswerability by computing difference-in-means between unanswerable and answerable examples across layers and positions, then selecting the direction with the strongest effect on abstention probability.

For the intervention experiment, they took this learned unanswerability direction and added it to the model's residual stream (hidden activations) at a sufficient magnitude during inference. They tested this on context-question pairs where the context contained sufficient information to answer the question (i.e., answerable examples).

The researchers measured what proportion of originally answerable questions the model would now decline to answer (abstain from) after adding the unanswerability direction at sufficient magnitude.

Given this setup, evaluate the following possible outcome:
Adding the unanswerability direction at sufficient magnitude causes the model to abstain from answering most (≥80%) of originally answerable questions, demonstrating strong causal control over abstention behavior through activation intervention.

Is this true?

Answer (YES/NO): YES